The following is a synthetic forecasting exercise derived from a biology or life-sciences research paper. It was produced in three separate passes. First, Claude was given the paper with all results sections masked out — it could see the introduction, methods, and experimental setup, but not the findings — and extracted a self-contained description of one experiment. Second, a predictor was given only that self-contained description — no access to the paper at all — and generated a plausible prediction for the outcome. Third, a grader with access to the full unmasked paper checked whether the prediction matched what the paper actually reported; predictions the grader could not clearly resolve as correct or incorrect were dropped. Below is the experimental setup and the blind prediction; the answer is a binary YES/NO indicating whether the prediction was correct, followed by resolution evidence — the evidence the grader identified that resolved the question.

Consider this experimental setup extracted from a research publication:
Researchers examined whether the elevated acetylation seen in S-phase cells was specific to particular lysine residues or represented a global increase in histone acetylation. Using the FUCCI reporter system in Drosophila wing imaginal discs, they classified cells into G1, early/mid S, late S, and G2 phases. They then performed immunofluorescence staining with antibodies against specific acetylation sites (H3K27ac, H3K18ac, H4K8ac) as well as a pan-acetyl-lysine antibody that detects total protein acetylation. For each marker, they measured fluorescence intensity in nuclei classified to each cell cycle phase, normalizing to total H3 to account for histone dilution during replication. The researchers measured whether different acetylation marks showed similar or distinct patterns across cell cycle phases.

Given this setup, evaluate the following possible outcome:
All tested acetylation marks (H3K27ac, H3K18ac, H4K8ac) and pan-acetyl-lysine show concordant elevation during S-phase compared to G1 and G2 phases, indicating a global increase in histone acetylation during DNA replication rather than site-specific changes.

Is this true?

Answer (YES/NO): NO